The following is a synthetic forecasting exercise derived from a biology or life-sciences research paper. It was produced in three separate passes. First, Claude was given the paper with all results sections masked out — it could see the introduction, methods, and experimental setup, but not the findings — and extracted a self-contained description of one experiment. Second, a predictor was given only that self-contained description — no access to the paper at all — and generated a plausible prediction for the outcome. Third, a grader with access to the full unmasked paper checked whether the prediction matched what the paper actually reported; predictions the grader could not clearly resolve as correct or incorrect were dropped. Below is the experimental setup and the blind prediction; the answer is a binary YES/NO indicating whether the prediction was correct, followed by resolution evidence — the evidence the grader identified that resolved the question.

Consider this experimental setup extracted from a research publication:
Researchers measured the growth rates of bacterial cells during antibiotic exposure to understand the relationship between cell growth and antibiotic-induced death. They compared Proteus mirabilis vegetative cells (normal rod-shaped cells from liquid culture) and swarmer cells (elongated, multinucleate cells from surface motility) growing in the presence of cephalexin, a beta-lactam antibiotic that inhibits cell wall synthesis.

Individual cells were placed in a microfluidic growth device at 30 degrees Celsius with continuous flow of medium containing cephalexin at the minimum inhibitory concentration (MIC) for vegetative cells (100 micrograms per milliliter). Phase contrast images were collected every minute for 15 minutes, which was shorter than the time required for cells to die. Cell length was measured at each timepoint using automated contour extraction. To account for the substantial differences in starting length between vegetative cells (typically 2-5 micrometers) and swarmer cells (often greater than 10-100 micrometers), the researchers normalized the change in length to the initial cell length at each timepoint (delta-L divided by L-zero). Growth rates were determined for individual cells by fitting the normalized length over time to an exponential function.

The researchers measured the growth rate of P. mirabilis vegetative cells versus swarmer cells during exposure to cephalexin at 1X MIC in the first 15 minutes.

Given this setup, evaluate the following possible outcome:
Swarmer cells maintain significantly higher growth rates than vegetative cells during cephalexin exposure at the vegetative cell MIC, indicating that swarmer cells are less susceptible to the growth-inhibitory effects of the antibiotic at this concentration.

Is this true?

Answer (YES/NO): NO